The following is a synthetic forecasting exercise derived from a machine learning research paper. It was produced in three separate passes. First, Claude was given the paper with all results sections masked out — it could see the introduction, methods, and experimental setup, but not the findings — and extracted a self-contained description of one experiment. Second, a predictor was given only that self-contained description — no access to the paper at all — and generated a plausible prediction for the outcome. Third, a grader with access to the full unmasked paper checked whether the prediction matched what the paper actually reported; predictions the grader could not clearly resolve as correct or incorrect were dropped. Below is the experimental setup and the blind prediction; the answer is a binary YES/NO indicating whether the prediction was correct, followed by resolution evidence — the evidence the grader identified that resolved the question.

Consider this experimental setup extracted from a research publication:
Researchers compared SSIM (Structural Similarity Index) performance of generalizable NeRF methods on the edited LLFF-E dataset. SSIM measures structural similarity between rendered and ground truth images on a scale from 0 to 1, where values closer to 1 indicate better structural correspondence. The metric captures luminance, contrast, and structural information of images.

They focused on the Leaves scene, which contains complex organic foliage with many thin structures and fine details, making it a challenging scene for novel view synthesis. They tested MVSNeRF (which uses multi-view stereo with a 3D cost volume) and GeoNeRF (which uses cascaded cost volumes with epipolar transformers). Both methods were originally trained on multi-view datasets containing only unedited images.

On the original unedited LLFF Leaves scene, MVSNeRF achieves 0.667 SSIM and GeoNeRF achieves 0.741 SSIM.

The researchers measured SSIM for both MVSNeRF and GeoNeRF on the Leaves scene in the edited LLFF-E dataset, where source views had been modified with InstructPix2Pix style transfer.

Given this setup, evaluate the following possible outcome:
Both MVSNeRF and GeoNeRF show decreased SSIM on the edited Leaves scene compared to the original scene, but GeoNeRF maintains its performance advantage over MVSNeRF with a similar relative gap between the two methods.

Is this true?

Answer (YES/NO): YES